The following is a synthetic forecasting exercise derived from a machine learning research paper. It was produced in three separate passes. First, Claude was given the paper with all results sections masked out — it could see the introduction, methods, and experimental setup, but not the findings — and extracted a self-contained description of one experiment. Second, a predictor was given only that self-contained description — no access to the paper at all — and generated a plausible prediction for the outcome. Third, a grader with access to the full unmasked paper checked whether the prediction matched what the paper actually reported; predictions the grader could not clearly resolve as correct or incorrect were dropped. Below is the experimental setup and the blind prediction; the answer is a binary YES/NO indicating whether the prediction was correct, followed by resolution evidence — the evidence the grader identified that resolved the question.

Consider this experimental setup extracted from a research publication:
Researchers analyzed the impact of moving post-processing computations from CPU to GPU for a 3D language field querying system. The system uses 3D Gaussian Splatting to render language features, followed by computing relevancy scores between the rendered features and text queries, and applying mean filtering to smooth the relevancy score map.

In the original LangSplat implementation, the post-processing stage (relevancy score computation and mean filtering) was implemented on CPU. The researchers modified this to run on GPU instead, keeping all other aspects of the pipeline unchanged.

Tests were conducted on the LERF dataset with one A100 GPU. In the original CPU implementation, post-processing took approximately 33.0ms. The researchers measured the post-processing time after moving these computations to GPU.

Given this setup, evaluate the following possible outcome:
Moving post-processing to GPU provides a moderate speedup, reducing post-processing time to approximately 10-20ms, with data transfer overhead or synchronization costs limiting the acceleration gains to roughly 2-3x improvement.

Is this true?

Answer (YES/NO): NO